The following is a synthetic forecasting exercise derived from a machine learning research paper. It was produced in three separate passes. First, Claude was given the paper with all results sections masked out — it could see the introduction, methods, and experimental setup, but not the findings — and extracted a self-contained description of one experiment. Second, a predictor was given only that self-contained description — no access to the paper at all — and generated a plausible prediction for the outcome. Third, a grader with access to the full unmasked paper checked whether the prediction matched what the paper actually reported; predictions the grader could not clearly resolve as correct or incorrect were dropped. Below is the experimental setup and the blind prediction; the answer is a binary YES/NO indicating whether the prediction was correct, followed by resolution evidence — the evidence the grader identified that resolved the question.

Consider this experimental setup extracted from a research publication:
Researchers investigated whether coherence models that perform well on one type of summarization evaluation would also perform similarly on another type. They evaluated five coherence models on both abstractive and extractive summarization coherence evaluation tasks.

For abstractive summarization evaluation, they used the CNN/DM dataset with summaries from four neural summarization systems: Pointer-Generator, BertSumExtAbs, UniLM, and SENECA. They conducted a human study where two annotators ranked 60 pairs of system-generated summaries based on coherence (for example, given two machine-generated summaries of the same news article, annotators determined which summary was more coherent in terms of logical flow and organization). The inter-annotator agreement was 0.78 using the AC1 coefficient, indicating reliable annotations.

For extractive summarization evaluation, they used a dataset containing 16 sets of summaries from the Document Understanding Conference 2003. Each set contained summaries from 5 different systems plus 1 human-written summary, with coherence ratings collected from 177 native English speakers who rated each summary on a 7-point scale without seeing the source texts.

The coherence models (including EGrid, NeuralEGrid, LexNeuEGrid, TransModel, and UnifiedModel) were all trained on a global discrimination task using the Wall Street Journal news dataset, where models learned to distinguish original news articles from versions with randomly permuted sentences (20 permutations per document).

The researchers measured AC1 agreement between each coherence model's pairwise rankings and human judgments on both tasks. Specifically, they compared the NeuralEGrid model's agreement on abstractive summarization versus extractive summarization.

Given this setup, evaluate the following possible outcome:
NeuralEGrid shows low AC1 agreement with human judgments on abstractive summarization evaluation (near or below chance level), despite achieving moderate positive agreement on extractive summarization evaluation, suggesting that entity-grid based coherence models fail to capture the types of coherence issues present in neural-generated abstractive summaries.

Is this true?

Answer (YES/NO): NO